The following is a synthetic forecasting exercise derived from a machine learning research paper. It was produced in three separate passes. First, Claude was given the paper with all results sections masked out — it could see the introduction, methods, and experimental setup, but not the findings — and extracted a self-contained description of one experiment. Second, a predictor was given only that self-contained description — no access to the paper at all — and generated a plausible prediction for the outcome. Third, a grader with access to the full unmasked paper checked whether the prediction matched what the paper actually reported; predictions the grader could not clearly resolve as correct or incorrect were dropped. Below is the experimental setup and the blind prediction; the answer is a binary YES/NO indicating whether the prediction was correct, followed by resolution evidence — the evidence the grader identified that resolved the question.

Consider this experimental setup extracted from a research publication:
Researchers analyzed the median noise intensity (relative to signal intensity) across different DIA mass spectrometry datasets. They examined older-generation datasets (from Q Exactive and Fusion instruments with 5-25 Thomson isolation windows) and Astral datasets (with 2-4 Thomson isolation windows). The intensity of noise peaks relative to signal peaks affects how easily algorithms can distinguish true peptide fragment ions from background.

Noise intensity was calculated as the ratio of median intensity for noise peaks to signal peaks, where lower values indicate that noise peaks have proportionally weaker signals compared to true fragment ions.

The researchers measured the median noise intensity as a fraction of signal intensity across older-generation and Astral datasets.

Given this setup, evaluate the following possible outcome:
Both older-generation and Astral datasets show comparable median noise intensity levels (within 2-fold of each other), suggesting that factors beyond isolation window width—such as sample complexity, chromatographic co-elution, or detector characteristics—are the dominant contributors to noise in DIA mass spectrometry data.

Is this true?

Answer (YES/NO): NO